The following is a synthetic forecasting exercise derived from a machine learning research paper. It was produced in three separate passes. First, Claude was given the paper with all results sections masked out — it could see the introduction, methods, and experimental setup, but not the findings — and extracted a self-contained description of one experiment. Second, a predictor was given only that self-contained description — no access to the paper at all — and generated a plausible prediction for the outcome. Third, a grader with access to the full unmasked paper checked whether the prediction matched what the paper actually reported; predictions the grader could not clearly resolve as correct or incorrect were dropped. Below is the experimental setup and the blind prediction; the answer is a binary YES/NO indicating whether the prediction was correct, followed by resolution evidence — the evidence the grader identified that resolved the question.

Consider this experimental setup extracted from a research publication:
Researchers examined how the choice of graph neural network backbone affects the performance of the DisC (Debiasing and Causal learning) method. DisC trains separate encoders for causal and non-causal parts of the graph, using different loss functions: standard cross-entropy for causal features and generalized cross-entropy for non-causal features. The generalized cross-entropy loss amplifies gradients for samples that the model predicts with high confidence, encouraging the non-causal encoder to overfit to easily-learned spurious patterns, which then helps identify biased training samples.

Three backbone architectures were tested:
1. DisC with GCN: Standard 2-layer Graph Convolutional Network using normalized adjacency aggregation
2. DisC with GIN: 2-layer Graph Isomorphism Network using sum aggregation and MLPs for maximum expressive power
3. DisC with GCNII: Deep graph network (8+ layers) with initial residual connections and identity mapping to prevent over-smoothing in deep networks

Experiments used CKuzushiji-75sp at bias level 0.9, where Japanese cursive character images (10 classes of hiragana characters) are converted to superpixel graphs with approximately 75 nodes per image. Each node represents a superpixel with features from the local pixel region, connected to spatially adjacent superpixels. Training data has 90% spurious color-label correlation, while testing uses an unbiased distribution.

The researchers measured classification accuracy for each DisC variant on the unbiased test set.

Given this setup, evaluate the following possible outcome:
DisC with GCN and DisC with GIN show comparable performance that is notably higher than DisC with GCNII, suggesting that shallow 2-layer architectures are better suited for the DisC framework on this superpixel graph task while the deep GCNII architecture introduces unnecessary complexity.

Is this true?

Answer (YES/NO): NO